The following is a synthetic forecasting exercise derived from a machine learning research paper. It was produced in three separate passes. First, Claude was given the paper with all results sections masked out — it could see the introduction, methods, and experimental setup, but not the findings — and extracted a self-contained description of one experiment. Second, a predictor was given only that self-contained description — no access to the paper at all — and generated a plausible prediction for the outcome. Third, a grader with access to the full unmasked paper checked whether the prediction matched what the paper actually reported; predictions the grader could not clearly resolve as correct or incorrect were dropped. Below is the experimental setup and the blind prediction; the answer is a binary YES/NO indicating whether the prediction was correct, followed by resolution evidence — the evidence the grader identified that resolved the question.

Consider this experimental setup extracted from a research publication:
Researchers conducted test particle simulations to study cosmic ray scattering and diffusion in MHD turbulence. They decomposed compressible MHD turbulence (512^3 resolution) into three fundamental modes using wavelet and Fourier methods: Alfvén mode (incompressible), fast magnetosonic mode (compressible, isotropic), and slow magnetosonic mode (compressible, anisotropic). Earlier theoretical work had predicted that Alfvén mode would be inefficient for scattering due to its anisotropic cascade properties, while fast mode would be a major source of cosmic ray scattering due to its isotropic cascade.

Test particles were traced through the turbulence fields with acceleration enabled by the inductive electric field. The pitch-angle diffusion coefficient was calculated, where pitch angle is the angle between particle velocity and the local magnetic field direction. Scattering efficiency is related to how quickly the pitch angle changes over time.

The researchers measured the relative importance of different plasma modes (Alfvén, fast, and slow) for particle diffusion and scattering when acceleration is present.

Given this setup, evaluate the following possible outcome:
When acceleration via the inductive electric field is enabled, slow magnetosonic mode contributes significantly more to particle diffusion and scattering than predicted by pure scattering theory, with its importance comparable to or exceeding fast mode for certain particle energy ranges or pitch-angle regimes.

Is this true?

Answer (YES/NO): YES